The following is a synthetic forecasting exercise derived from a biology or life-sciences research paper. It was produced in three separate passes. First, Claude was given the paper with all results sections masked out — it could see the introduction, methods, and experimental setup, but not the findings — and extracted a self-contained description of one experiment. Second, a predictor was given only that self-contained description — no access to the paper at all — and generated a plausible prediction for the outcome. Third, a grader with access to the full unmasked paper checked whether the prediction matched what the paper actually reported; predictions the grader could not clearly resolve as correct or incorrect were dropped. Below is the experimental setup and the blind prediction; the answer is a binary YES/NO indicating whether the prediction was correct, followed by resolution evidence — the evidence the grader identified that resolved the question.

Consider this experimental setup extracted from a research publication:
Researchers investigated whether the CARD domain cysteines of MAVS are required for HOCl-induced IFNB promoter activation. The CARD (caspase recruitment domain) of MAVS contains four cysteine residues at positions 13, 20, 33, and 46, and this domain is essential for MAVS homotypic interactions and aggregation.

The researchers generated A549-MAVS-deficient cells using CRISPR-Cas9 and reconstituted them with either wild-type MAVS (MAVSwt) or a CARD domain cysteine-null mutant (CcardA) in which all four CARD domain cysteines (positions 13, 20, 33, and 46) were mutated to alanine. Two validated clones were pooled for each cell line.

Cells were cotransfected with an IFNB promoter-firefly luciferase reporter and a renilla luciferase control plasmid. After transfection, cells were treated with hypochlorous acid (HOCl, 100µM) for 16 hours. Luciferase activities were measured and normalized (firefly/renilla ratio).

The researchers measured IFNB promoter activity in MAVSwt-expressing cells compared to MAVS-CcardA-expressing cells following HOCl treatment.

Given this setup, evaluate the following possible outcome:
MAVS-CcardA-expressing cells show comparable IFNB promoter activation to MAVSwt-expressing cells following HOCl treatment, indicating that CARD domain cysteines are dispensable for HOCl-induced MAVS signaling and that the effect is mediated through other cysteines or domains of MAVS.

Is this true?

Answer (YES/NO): YES